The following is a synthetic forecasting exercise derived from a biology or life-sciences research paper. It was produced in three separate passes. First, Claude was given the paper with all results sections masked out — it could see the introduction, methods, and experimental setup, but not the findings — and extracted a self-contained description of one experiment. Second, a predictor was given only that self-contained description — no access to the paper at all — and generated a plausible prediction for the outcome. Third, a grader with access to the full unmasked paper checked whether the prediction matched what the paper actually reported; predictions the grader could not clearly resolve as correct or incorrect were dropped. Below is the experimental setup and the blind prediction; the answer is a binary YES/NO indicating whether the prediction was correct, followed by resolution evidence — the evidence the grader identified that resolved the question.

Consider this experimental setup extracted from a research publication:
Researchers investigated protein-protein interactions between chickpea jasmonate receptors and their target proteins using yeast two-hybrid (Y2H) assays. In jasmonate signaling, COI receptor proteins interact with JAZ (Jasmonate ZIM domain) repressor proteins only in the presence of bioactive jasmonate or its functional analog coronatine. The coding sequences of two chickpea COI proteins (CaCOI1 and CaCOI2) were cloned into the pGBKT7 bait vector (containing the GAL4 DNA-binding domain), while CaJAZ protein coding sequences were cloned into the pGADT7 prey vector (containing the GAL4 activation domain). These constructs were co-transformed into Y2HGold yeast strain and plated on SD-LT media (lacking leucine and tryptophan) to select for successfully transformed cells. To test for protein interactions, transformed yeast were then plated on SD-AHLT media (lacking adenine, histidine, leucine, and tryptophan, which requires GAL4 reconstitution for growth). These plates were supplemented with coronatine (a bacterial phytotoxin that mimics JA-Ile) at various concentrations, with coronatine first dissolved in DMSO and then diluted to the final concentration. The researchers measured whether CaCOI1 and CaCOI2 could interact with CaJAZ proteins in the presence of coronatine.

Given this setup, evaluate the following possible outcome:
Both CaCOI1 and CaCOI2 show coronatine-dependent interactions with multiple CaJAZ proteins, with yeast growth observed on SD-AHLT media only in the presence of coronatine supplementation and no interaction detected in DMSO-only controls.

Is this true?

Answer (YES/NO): NO